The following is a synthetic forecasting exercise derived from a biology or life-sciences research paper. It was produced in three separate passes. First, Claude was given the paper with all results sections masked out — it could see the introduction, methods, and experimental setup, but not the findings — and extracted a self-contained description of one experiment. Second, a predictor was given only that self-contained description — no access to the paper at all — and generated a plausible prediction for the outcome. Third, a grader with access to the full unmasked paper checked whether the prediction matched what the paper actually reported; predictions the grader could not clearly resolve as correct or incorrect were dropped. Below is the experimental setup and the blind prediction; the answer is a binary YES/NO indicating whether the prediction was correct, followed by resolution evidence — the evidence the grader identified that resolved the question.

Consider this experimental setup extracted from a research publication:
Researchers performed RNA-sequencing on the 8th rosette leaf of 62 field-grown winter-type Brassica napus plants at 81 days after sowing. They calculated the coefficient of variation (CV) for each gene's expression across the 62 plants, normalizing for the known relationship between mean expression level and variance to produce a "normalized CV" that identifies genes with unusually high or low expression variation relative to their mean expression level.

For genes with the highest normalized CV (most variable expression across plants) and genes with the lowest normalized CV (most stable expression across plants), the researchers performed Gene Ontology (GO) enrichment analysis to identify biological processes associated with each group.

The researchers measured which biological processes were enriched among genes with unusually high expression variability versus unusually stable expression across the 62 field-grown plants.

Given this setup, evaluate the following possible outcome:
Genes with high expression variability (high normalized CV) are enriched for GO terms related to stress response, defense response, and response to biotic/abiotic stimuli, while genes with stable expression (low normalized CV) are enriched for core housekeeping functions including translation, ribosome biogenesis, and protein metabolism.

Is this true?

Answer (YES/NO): YES